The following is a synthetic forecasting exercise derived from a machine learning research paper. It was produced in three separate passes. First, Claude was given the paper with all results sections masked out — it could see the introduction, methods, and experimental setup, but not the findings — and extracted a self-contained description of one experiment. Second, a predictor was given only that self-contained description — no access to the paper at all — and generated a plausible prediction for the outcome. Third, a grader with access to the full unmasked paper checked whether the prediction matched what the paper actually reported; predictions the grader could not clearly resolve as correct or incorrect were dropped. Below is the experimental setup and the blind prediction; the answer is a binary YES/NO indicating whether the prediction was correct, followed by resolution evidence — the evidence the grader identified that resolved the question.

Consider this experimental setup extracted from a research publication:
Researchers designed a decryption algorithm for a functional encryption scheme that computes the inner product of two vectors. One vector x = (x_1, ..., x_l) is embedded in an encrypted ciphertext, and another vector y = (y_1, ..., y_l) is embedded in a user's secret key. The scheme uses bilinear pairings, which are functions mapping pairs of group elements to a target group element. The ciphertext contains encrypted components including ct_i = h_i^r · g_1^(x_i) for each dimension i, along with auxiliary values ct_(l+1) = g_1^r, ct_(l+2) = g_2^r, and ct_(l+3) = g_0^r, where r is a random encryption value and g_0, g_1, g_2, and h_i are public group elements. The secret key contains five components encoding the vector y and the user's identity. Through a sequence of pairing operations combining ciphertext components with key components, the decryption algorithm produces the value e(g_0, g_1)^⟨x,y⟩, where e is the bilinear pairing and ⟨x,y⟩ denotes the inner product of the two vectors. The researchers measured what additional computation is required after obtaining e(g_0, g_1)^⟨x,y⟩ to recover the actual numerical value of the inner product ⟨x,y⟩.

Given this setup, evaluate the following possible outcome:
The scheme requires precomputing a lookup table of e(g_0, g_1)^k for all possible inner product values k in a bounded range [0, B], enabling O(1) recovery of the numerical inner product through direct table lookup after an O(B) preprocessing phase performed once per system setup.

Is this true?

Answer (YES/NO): NO